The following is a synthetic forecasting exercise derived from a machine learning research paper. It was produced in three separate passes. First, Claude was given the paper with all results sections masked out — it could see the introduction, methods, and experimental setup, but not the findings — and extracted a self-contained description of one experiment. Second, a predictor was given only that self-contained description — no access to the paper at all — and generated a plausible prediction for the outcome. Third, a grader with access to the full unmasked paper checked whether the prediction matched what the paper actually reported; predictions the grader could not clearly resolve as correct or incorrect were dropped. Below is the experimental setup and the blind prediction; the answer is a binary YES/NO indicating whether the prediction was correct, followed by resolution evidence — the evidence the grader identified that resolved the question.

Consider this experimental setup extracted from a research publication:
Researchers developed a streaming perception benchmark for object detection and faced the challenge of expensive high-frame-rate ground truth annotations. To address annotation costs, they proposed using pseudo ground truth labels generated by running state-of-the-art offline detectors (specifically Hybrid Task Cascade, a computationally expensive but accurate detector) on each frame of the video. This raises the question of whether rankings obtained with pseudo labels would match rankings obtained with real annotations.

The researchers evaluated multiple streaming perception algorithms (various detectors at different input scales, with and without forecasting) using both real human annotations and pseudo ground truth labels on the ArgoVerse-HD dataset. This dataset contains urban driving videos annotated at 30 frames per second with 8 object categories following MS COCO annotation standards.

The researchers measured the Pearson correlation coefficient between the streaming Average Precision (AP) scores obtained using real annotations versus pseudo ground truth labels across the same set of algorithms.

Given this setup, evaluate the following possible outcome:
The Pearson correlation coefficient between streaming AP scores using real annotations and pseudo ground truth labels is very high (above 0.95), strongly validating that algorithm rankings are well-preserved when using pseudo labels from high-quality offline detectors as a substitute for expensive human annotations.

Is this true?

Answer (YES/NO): YES